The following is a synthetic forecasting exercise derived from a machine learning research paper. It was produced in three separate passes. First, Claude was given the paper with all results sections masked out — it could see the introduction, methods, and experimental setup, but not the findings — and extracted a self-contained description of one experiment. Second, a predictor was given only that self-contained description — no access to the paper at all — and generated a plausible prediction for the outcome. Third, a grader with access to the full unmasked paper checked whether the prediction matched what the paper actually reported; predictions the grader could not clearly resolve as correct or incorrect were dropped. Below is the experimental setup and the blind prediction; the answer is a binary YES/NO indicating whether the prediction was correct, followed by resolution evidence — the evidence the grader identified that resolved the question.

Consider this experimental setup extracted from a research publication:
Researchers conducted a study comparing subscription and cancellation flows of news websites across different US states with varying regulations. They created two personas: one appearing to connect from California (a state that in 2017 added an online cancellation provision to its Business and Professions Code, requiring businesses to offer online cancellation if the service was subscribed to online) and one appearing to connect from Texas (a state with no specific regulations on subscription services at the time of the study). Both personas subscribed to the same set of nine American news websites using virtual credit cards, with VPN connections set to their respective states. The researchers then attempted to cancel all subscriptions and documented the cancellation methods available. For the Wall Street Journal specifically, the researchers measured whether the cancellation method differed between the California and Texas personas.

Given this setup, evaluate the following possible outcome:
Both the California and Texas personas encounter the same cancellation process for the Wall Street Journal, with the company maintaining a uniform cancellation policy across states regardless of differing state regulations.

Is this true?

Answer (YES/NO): NO